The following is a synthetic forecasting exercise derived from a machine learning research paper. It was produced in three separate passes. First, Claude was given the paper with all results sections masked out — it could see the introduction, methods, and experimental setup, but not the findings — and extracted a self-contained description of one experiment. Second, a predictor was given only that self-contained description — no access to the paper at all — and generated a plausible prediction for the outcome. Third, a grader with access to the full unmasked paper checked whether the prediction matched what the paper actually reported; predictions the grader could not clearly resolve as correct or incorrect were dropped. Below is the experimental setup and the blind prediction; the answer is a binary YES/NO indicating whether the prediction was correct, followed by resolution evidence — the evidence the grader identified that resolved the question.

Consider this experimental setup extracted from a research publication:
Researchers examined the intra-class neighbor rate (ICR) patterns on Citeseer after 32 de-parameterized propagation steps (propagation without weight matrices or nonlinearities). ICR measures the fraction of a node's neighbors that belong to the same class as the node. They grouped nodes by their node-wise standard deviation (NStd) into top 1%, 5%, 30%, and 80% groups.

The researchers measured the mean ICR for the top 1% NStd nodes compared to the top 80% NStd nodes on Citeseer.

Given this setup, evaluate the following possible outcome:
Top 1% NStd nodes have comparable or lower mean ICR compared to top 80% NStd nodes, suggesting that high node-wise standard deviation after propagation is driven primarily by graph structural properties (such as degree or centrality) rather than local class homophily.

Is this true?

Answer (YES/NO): NO